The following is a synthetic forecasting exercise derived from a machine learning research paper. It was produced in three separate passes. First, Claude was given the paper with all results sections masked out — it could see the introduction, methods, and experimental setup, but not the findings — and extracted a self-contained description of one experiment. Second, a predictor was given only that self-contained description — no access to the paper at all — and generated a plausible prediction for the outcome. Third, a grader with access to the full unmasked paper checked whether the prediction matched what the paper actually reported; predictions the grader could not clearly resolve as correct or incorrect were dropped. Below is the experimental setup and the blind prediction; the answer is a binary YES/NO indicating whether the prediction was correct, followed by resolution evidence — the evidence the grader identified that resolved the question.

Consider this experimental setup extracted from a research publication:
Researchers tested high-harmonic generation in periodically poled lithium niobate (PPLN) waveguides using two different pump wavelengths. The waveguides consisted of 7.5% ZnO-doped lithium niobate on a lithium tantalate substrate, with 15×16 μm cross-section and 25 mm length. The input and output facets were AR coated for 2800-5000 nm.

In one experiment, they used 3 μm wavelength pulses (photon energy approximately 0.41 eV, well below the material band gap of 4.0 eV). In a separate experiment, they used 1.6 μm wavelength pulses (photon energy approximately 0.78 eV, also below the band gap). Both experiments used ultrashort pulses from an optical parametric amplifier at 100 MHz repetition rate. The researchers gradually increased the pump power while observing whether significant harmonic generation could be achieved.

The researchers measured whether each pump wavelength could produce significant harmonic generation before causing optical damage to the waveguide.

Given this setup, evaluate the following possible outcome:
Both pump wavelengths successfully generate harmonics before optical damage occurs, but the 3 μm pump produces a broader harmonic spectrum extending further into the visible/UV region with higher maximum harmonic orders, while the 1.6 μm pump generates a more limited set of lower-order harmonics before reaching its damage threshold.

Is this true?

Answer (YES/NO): NO